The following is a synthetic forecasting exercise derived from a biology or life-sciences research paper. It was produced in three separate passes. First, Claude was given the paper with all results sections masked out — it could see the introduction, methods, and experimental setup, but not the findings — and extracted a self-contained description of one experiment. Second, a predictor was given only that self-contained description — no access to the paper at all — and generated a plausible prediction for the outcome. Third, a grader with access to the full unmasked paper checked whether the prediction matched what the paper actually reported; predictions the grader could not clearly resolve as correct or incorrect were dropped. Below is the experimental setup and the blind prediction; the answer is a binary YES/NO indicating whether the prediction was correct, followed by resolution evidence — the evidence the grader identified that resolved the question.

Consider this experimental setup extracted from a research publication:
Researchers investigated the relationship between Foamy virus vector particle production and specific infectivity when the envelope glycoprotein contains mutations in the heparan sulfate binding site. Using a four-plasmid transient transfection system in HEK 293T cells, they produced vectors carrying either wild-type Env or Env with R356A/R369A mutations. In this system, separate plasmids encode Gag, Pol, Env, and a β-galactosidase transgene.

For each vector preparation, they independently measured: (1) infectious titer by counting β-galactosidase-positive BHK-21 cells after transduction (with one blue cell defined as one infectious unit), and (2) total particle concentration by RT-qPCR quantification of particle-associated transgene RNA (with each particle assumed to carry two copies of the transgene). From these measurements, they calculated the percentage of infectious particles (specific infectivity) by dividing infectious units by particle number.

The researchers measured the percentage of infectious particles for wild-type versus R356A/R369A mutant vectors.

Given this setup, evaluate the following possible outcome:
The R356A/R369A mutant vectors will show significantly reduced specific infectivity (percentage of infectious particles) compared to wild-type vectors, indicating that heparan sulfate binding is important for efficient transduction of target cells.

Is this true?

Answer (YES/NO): YES